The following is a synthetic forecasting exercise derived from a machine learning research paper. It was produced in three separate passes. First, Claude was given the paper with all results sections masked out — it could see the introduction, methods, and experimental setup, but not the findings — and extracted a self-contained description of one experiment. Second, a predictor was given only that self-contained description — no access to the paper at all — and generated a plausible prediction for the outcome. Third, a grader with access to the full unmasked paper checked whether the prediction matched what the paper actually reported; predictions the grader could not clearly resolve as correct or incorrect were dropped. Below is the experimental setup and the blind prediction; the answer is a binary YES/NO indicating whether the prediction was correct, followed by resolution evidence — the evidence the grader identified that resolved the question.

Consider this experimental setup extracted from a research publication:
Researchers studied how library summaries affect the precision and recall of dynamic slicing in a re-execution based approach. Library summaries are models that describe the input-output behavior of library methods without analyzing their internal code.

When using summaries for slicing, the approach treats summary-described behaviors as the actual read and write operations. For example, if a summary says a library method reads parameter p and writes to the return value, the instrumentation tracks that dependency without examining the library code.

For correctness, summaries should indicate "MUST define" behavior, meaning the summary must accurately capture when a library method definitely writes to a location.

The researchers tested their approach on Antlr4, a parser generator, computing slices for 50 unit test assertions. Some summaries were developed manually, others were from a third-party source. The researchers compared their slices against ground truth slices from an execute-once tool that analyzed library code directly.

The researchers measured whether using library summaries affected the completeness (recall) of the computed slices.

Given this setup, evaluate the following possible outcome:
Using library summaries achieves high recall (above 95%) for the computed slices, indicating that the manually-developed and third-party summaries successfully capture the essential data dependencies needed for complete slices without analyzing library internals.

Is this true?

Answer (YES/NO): YES